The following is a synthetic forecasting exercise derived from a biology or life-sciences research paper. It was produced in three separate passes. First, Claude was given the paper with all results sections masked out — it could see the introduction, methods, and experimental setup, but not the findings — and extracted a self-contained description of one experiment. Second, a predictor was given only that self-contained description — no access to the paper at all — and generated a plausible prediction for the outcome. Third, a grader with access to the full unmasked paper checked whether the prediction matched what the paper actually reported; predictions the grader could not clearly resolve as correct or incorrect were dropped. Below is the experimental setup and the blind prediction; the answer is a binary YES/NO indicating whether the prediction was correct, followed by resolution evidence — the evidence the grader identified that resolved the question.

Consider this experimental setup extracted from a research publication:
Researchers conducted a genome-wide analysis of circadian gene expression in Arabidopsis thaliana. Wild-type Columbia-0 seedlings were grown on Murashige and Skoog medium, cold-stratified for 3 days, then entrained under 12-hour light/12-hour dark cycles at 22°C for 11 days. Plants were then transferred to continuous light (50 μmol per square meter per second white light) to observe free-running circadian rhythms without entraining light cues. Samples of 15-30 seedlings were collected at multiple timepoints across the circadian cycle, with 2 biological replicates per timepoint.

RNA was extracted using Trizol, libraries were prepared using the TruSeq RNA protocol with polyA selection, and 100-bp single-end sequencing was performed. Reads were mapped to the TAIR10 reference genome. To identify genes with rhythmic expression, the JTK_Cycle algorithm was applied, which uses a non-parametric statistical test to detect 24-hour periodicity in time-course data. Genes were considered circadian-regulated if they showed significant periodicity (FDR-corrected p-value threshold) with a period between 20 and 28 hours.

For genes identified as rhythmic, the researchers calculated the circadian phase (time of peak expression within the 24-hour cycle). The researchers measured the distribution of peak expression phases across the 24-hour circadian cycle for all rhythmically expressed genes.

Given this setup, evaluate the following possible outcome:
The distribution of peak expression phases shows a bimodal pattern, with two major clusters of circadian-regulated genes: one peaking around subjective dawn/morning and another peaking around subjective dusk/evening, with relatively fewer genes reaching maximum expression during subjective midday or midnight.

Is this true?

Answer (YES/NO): YES